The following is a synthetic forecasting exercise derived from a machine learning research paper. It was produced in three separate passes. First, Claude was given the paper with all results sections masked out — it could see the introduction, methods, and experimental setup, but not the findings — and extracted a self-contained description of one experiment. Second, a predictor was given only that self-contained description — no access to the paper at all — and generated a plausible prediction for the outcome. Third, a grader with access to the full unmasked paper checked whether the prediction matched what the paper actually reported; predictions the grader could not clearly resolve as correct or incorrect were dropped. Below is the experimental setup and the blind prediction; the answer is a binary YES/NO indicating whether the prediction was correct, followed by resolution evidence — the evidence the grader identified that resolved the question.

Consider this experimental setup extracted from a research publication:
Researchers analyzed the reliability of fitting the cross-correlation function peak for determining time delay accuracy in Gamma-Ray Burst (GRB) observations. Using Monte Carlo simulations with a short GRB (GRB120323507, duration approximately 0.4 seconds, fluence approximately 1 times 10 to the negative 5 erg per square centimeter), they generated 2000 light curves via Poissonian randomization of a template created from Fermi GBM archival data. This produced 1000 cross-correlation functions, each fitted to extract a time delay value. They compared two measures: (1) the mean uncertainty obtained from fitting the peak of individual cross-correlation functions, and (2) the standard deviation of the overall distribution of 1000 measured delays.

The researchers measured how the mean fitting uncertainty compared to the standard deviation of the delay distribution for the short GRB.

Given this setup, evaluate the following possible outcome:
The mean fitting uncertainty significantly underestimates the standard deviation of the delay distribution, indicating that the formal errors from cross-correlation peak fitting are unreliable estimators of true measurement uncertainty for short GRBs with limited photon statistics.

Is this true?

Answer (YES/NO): YES